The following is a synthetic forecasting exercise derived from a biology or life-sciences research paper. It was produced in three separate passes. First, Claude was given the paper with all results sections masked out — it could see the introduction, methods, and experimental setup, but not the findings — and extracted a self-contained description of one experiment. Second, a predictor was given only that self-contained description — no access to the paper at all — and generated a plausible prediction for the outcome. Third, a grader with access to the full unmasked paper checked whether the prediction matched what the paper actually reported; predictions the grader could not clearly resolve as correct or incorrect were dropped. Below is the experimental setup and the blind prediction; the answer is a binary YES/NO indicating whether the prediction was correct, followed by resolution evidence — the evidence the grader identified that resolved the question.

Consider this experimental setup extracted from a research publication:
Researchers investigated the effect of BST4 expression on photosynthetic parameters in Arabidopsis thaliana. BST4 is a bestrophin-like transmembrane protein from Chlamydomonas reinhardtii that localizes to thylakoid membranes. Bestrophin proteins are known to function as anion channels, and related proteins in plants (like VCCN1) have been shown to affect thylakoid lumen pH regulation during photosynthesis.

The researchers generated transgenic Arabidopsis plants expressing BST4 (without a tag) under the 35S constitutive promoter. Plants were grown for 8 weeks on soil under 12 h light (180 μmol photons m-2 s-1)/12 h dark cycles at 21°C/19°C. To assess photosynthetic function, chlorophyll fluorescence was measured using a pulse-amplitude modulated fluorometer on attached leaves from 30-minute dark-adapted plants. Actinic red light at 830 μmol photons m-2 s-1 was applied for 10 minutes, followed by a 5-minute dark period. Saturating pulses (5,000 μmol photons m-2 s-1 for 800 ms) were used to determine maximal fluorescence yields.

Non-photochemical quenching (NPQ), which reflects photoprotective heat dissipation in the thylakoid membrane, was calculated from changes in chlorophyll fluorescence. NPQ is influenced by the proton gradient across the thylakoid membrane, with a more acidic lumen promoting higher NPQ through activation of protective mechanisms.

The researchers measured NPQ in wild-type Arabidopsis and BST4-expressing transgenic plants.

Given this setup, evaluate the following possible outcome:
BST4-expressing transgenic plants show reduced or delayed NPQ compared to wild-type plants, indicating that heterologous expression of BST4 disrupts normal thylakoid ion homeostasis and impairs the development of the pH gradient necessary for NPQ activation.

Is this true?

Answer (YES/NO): NO